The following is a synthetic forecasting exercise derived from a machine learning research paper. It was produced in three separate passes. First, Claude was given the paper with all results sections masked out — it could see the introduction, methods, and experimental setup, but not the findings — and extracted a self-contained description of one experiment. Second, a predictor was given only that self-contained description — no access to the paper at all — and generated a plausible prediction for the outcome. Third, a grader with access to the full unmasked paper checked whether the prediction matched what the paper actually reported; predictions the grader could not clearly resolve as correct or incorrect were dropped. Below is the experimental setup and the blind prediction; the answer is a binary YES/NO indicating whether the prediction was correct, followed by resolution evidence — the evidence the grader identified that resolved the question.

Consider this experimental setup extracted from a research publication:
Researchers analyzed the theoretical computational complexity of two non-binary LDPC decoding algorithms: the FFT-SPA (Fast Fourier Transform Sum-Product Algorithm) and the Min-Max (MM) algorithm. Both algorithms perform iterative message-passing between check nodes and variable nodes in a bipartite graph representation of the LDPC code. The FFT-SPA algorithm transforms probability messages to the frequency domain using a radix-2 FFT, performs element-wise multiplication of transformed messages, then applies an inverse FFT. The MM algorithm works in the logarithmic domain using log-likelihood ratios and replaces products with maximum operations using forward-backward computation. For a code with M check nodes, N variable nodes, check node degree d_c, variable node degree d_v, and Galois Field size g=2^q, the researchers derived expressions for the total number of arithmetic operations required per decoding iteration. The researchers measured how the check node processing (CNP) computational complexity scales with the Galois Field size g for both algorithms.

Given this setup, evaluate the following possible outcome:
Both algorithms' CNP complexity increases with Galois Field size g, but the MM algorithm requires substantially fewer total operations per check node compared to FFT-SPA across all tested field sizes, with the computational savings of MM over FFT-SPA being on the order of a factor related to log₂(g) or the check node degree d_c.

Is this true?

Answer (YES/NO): NO